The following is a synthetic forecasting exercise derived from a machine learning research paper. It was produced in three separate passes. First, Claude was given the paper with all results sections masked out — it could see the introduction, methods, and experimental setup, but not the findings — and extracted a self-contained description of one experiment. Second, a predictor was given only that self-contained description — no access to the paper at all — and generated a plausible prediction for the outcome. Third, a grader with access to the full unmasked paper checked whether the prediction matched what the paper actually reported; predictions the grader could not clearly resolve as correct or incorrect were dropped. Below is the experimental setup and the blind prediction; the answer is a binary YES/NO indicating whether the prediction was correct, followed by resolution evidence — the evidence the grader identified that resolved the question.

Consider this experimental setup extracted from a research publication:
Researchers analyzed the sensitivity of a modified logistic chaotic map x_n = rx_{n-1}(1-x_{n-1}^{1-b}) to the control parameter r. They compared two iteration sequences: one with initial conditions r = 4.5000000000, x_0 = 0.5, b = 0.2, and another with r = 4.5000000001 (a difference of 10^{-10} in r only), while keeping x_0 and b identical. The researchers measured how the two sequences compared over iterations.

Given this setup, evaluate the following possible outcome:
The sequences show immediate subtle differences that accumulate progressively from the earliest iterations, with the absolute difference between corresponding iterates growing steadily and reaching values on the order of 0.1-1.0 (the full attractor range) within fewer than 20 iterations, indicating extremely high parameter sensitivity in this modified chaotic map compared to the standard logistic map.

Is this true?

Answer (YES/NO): NO